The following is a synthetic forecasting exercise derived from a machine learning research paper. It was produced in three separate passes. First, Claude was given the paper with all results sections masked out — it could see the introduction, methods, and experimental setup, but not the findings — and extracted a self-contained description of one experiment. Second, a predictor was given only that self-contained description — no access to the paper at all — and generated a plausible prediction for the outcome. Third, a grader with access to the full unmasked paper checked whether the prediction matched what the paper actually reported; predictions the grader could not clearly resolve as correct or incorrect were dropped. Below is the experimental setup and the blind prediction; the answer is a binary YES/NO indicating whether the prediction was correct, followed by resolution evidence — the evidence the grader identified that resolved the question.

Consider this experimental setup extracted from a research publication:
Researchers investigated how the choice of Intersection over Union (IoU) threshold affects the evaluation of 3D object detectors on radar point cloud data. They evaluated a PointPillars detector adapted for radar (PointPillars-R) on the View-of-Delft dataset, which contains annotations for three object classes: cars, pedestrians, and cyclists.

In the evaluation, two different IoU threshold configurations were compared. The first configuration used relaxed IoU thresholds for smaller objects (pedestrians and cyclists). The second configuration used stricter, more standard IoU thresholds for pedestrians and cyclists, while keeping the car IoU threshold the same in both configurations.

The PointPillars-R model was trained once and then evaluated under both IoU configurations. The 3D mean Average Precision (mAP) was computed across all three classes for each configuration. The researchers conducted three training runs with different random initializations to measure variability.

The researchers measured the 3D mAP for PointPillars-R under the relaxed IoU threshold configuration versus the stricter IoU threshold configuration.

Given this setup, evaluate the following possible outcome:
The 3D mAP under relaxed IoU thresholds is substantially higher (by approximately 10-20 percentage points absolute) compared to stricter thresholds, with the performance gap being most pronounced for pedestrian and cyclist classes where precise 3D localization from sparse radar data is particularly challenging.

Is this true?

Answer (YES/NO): YES